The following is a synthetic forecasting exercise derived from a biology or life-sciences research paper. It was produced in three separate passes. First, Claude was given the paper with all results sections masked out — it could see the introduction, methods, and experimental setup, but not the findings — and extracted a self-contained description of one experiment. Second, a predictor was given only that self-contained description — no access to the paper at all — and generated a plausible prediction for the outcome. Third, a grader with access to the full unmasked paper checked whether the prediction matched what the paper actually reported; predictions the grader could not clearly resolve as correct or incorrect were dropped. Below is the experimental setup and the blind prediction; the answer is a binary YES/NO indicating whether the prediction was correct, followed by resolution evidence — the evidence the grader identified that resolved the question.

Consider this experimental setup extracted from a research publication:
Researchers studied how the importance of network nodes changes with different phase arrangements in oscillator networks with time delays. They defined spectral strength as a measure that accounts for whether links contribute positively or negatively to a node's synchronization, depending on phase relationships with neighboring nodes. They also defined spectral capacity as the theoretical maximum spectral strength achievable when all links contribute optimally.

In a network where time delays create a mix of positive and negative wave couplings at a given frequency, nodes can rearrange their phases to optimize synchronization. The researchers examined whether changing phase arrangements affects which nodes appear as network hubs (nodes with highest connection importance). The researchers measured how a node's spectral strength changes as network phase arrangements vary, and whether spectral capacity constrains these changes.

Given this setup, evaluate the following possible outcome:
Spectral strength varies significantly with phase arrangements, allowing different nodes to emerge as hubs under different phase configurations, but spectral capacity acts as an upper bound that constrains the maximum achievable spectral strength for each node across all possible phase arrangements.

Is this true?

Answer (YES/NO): YES